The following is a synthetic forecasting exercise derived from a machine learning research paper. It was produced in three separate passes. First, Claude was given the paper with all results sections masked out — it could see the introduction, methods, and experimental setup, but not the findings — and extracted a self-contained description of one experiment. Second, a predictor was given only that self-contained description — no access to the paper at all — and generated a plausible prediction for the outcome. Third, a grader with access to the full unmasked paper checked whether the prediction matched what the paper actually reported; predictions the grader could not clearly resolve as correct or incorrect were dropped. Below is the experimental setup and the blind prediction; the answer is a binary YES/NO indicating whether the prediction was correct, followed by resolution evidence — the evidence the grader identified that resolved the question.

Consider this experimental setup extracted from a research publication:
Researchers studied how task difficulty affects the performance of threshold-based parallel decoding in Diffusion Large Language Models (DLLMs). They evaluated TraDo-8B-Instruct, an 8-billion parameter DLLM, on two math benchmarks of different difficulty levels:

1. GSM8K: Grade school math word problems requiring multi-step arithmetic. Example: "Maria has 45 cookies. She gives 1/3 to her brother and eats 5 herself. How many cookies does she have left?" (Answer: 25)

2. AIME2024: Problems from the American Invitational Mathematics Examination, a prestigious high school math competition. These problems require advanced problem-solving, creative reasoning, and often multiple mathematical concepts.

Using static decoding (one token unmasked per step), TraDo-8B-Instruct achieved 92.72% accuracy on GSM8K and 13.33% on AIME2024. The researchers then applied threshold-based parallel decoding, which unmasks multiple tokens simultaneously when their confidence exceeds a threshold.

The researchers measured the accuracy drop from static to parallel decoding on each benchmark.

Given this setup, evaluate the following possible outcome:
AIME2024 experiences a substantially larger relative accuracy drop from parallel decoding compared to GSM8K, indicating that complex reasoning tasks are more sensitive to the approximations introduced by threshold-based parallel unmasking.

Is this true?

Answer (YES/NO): YES